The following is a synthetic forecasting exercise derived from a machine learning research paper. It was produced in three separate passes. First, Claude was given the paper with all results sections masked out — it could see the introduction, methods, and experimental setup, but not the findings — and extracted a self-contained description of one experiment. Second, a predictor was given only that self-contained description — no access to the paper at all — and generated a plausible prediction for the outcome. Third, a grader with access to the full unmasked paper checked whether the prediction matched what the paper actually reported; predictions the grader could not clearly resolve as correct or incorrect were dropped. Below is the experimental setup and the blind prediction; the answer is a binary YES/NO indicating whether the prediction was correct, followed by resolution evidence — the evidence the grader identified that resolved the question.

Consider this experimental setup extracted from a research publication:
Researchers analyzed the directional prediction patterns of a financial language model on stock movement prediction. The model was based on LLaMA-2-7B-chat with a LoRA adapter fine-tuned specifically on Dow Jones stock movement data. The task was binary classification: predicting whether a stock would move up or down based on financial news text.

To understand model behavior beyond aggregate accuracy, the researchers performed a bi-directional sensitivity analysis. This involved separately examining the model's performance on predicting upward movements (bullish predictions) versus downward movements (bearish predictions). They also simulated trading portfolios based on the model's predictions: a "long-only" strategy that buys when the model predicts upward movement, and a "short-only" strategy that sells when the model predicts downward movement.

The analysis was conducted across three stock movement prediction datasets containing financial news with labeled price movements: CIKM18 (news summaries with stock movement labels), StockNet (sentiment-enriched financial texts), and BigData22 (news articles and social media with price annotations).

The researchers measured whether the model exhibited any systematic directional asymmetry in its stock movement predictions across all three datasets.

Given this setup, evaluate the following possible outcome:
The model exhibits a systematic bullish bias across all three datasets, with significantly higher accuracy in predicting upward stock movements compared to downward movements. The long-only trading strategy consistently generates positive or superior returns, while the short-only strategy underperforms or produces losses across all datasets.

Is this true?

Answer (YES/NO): YES